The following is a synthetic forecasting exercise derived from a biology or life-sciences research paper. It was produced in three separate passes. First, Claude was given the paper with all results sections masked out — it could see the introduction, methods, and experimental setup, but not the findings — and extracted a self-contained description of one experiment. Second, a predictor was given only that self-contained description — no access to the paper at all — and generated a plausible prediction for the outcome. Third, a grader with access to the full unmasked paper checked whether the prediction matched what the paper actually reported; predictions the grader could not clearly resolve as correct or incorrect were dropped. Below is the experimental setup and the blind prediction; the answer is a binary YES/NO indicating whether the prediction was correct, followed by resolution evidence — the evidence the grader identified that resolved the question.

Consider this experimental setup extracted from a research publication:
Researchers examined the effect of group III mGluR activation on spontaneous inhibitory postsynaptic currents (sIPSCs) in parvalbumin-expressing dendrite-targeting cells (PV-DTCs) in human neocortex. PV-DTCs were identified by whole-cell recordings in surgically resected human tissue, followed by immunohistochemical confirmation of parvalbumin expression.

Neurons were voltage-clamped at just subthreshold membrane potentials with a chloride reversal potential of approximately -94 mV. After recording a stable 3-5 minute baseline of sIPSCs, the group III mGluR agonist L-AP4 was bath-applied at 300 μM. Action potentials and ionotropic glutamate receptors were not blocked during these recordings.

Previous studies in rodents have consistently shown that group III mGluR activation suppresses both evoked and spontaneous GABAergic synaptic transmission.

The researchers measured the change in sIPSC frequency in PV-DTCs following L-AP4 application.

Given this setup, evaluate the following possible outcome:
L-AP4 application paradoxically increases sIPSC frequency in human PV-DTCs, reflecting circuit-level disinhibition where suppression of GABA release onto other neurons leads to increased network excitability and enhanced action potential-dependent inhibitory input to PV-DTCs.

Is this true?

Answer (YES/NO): NO